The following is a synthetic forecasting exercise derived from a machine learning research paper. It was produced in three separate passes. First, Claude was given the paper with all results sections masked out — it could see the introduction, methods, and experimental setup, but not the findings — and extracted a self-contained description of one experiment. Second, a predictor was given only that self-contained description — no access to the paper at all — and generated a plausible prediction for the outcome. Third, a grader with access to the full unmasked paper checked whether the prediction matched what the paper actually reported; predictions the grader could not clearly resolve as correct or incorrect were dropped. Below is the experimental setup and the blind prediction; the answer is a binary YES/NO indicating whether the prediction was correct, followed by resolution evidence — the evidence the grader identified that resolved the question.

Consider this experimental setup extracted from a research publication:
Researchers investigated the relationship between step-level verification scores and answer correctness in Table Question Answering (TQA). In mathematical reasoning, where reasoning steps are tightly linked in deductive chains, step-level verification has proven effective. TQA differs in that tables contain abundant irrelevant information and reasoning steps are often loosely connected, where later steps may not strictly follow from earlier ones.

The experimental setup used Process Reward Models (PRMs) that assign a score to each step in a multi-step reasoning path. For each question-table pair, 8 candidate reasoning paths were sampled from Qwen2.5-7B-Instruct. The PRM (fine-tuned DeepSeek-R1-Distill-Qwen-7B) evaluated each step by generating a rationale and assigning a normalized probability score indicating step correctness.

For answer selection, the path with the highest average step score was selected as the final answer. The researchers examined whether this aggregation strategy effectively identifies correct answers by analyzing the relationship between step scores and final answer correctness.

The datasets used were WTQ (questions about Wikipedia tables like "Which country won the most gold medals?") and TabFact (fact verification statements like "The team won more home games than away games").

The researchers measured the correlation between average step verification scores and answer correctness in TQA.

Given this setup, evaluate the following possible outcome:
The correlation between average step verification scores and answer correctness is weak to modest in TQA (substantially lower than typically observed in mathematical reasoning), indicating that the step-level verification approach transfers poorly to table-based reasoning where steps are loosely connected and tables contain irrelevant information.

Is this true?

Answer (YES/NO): YES